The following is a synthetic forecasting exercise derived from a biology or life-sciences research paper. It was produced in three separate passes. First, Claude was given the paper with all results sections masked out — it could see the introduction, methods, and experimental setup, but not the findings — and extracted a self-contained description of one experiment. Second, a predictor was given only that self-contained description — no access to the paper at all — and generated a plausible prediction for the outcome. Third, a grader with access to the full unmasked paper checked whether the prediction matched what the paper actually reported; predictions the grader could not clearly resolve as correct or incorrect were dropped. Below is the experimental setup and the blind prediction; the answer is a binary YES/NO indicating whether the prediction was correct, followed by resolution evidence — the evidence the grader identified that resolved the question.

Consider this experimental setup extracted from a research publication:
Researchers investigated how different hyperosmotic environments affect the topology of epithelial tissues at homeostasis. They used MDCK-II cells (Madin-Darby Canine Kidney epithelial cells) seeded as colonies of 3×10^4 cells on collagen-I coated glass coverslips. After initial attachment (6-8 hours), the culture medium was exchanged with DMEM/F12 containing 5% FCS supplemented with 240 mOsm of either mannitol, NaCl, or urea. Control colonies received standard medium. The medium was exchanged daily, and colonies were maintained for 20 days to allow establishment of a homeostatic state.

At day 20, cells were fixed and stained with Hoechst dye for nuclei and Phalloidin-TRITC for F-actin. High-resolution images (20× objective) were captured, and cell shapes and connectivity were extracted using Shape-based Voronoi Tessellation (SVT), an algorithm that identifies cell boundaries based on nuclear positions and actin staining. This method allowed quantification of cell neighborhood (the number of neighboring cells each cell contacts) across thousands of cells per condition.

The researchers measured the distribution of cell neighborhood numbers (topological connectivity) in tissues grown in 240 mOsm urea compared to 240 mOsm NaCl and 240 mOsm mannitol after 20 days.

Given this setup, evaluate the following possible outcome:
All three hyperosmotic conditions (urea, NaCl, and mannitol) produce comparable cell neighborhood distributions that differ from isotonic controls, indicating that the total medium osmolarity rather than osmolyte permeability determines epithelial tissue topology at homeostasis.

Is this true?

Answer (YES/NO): NO